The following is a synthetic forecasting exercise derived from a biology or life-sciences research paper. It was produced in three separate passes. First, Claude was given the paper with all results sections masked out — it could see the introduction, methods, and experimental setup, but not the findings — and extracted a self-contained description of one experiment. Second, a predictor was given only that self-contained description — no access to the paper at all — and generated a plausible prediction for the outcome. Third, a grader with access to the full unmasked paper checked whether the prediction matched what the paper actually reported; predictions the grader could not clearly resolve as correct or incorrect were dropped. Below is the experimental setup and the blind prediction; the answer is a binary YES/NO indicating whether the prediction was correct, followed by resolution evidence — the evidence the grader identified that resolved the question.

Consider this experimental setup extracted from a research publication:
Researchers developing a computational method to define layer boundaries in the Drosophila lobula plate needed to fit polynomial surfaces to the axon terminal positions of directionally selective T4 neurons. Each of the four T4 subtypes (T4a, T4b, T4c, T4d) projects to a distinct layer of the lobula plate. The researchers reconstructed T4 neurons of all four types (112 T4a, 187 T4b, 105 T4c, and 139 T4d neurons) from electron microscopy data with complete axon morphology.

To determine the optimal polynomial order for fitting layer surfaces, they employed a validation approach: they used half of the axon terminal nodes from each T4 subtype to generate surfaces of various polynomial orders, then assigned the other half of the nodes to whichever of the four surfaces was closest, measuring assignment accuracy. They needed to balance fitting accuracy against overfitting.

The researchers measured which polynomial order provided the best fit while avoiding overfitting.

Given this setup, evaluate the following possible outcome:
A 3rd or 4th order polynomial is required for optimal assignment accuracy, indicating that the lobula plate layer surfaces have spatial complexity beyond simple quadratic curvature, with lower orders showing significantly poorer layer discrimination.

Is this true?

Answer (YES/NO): NO